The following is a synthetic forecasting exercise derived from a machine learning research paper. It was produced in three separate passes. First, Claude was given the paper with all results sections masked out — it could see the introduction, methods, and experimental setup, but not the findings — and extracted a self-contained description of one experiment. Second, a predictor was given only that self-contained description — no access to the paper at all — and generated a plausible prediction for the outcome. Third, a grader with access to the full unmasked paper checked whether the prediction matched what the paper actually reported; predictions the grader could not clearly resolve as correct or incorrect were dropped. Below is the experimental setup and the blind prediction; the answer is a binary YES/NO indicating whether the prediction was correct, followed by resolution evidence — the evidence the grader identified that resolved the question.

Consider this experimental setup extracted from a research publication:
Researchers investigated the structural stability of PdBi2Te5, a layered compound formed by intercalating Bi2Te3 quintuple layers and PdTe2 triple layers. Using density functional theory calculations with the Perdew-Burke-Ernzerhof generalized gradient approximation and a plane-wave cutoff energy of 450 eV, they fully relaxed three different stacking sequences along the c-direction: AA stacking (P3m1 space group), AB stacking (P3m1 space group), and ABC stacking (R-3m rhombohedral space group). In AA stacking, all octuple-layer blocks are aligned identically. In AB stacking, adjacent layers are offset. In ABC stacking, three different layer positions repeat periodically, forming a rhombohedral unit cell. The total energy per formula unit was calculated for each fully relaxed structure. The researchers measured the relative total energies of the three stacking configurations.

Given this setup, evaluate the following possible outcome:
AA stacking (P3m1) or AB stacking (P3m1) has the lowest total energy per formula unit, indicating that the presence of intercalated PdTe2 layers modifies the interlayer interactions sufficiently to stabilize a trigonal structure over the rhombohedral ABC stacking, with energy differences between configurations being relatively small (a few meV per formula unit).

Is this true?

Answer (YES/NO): NO